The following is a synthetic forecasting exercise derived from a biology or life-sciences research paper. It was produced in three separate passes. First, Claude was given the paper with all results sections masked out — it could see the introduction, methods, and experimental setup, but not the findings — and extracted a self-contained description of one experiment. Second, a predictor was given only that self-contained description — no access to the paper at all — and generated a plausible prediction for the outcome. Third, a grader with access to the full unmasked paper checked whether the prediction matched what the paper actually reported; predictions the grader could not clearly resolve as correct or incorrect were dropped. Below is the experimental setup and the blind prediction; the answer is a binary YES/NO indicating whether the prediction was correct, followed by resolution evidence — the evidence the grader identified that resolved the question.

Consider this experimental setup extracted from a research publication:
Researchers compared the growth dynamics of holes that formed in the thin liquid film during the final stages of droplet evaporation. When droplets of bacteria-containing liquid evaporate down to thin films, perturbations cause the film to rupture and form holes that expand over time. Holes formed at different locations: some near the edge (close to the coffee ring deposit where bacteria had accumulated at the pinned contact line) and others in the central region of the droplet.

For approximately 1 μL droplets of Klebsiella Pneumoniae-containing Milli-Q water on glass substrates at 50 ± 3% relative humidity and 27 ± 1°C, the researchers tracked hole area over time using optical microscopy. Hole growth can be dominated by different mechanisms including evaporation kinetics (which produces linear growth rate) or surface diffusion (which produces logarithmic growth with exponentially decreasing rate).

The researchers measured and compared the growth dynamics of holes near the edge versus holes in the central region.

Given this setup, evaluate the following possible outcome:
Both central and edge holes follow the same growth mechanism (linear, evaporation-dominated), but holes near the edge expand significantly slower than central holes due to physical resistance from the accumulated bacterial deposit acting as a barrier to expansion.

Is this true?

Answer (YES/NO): NO